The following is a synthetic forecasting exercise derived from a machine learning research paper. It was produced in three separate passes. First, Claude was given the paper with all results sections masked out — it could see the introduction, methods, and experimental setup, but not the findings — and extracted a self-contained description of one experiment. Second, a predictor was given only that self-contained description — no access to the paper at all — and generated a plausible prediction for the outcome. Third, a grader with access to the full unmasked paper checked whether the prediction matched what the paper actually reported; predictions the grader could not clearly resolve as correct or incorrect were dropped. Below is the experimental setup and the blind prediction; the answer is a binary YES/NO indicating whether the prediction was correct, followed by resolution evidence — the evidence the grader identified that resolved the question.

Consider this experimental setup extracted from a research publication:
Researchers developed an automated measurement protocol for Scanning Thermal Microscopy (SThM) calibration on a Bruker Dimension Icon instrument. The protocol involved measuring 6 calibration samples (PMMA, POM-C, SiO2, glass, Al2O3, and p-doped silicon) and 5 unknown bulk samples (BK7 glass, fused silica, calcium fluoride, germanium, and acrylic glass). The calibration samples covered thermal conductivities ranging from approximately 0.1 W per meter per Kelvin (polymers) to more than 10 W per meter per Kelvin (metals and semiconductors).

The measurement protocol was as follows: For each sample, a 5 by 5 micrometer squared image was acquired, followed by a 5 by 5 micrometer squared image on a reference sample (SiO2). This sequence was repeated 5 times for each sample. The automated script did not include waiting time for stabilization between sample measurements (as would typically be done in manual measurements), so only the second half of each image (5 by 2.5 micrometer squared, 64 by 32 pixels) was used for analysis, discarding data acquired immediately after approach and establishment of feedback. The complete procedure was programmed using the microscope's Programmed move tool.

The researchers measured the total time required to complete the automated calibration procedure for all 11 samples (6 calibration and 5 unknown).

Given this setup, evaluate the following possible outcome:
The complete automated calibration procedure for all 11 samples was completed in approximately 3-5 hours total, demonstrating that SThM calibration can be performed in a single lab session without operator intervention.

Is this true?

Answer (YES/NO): NO